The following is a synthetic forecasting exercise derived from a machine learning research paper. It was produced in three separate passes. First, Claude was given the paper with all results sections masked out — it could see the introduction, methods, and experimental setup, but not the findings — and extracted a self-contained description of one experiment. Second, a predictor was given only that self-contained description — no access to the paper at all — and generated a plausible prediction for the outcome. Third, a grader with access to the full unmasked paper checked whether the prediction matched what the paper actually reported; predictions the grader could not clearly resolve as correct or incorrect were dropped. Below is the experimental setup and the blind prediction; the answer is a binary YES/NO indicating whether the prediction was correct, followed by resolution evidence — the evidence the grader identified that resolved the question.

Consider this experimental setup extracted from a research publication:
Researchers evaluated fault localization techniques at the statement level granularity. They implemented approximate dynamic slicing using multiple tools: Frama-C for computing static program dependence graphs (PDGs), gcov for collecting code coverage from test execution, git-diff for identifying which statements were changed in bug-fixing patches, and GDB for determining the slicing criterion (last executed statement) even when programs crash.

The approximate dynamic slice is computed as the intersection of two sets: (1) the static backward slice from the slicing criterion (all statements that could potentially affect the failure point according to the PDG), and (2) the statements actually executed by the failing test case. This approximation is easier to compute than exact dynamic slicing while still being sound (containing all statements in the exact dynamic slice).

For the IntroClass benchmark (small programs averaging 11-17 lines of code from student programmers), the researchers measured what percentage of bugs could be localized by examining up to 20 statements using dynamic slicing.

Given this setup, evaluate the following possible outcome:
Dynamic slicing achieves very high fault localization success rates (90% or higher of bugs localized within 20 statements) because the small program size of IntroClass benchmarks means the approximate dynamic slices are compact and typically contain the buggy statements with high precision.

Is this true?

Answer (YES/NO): YES